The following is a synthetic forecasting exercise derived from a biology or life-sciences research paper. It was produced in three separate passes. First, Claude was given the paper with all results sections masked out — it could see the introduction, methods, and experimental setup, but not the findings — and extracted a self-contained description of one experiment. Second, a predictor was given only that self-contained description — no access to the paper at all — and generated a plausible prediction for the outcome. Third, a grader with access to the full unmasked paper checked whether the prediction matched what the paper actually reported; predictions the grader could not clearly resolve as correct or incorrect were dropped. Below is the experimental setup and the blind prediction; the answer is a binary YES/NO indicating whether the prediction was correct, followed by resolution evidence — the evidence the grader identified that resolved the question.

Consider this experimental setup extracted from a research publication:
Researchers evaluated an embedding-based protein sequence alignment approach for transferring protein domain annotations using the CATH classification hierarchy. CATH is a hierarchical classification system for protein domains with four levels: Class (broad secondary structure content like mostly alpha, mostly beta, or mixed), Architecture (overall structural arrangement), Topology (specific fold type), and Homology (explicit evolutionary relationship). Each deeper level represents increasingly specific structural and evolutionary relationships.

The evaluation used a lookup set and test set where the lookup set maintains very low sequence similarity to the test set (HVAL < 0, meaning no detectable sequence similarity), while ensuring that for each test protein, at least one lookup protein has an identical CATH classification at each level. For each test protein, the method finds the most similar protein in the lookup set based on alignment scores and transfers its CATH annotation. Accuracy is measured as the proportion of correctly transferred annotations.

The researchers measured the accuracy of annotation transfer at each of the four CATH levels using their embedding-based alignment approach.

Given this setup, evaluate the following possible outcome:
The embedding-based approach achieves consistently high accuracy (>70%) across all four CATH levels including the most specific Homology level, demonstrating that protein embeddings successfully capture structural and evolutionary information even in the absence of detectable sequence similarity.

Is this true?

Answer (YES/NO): YES